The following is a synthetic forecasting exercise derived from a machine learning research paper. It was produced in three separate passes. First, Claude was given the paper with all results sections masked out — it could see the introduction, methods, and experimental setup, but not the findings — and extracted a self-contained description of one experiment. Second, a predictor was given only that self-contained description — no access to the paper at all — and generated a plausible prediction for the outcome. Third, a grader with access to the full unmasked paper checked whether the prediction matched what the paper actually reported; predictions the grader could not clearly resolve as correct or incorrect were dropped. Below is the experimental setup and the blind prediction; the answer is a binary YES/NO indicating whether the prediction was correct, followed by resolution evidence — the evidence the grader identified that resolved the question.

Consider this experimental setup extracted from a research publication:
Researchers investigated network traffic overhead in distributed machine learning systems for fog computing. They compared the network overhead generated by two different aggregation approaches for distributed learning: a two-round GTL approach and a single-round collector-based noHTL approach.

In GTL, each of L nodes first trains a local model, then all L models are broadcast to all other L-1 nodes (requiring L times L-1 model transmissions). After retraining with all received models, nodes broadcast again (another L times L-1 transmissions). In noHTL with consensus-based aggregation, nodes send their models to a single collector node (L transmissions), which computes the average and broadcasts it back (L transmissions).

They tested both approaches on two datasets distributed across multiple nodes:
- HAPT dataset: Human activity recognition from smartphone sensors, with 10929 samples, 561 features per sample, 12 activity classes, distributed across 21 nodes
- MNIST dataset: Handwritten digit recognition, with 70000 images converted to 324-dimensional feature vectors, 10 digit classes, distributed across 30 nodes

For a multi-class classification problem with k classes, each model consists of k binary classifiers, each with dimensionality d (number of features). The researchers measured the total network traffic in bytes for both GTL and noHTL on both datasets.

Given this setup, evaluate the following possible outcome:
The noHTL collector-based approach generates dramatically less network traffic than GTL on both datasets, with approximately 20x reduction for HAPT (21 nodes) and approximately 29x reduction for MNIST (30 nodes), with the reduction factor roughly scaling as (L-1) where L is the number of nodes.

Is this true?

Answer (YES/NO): NO